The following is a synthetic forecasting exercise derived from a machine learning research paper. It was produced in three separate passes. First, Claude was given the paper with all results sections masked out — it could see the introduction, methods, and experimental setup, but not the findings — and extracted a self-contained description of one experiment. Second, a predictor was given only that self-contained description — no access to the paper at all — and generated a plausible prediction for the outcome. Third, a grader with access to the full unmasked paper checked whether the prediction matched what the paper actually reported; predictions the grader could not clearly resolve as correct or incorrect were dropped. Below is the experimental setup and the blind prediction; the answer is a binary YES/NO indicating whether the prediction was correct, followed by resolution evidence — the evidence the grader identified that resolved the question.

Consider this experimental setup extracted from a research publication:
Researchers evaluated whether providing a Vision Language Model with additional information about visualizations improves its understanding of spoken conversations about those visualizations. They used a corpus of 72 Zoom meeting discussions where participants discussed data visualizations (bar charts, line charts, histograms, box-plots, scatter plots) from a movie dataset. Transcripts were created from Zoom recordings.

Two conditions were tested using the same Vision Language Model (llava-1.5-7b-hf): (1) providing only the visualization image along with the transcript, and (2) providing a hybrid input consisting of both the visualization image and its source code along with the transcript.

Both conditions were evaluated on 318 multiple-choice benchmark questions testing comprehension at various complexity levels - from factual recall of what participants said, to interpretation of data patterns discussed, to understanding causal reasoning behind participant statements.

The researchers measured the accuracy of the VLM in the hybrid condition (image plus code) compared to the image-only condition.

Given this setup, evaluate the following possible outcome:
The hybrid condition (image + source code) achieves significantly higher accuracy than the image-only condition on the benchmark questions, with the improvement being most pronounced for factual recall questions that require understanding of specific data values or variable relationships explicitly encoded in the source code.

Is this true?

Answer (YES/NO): NO